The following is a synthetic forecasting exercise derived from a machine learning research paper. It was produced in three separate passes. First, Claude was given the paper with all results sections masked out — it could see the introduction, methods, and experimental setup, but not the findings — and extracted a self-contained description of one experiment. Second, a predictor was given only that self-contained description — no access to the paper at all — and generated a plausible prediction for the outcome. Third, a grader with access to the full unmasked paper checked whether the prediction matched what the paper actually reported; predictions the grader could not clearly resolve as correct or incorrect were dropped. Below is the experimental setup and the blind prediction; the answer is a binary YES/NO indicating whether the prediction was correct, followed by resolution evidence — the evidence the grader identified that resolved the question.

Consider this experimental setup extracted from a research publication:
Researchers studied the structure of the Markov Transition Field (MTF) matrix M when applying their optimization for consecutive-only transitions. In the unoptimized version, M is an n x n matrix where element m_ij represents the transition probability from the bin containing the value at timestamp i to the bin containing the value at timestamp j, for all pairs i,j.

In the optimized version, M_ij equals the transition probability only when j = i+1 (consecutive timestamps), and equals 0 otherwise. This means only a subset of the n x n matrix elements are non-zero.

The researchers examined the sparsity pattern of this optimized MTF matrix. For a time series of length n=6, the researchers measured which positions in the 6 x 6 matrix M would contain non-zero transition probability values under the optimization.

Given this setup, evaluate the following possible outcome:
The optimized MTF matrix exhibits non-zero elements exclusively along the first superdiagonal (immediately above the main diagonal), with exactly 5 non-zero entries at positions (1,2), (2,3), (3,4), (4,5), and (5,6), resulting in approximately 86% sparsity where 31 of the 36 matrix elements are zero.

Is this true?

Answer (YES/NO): YES